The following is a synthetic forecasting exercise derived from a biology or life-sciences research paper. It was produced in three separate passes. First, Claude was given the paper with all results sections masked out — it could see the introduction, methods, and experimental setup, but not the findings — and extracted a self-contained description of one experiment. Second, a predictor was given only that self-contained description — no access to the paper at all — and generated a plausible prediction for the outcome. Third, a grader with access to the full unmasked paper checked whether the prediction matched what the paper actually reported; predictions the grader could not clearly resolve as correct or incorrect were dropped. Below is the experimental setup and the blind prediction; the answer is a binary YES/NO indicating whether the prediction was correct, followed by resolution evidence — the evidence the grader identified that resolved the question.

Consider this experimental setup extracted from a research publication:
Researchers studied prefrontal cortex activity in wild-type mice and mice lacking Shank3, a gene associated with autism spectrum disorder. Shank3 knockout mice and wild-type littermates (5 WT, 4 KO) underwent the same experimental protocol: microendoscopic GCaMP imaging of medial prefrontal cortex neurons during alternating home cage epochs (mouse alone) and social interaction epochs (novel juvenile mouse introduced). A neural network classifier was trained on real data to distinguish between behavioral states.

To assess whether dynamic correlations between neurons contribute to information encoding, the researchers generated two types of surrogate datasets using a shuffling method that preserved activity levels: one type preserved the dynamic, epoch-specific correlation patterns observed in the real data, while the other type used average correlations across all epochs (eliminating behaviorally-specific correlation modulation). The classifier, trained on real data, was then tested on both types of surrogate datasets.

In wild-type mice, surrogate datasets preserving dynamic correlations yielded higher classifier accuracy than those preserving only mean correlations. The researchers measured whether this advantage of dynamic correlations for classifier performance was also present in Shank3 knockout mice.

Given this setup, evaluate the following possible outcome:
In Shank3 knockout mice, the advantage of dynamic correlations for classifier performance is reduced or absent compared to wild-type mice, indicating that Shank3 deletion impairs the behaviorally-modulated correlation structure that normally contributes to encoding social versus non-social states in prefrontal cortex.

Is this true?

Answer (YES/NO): YES